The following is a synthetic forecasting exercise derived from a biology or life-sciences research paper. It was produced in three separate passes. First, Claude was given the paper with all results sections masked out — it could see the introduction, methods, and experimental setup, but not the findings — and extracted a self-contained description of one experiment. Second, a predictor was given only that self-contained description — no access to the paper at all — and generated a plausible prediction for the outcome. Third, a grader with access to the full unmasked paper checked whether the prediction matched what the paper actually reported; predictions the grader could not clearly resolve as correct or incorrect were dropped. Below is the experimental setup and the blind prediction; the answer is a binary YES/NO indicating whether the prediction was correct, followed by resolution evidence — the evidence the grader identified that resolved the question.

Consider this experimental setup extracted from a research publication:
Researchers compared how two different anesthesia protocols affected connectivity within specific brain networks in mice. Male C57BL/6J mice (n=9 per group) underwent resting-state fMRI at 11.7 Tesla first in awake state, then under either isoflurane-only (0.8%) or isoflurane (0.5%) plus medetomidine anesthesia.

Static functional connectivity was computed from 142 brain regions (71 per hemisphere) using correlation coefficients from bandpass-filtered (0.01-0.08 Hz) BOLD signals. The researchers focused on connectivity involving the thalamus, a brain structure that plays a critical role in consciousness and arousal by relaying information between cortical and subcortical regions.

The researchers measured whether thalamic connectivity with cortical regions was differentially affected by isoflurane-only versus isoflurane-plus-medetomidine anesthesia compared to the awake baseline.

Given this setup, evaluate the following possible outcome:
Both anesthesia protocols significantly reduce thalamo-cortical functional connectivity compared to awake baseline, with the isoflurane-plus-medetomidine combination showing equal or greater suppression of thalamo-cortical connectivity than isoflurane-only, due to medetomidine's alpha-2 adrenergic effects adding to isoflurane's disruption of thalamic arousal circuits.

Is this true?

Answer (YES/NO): YES